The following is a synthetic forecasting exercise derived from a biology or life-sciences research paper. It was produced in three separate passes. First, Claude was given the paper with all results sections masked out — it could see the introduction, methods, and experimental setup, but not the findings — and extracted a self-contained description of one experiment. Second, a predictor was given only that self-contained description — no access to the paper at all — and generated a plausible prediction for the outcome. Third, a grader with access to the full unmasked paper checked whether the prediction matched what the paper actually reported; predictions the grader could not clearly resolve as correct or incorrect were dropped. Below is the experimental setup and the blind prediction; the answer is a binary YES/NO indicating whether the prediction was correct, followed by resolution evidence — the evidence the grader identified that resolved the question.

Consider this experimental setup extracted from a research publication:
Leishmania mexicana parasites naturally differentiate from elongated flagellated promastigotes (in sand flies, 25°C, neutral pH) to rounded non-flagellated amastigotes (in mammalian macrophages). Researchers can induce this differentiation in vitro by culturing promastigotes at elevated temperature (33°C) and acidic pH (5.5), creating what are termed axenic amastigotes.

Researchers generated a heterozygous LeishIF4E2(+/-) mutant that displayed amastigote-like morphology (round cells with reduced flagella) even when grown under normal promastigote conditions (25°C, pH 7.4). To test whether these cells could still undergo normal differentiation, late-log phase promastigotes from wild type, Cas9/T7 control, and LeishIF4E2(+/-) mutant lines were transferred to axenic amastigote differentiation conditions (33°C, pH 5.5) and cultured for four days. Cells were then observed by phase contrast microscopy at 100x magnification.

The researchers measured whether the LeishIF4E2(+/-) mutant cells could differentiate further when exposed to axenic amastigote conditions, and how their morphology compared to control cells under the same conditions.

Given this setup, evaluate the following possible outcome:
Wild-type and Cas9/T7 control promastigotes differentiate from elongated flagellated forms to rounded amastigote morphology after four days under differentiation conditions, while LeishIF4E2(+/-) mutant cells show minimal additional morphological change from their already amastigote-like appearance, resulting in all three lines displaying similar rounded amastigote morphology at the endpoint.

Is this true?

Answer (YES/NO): YES